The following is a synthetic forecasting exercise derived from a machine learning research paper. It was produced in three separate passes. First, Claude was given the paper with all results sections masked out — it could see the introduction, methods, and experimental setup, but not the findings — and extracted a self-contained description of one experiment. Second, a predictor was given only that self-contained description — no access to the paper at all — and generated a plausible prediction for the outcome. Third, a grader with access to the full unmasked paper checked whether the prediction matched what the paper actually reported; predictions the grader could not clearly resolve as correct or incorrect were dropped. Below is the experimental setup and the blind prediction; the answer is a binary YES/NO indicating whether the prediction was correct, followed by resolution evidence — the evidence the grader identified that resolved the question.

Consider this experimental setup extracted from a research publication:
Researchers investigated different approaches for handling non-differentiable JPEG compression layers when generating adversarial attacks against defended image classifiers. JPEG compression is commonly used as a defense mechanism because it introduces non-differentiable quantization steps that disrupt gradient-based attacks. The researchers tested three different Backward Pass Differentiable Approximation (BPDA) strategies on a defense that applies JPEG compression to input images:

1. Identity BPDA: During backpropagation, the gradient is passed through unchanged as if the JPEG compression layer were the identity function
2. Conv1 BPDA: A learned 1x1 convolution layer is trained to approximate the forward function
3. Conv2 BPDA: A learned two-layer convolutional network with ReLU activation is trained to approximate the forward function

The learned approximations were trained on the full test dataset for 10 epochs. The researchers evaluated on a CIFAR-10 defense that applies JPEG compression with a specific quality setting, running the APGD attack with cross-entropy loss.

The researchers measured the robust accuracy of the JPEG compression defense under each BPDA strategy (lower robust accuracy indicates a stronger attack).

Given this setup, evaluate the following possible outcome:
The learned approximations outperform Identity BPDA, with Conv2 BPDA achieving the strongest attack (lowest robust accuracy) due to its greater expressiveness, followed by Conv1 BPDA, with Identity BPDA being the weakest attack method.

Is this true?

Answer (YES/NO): NO